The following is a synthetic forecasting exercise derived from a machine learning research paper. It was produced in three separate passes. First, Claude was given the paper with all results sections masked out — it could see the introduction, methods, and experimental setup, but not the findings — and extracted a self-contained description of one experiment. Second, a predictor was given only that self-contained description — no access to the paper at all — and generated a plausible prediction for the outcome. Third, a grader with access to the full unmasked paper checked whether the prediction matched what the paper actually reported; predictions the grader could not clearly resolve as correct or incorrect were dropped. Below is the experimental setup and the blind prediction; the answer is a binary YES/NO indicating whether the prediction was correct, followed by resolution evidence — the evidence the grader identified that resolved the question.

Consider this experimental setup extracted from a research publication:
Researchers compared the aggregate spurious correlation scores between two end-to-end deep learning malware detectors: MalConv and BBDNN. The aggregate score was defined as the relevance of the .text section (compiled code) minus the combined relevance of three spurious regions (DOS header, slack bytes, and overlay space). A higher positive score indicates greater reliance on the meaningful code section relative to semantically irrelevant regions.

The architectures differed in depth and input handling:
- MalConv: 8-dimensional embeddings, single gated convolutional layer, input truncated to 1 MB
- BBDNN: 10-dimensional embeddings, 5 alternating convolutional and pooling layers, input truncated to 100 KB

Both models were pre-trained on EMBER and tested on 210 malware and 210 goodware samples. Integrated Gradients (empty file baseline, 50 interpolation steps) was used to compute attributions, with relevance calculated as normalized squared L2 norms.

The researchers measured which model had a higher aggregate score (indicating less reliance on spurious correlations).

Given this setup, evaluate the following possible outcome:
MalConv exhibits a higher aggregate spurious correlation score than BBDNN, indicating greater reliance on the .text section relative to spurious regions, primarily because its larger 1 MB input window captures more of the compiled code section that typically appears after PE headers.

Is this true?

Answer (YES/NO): YES